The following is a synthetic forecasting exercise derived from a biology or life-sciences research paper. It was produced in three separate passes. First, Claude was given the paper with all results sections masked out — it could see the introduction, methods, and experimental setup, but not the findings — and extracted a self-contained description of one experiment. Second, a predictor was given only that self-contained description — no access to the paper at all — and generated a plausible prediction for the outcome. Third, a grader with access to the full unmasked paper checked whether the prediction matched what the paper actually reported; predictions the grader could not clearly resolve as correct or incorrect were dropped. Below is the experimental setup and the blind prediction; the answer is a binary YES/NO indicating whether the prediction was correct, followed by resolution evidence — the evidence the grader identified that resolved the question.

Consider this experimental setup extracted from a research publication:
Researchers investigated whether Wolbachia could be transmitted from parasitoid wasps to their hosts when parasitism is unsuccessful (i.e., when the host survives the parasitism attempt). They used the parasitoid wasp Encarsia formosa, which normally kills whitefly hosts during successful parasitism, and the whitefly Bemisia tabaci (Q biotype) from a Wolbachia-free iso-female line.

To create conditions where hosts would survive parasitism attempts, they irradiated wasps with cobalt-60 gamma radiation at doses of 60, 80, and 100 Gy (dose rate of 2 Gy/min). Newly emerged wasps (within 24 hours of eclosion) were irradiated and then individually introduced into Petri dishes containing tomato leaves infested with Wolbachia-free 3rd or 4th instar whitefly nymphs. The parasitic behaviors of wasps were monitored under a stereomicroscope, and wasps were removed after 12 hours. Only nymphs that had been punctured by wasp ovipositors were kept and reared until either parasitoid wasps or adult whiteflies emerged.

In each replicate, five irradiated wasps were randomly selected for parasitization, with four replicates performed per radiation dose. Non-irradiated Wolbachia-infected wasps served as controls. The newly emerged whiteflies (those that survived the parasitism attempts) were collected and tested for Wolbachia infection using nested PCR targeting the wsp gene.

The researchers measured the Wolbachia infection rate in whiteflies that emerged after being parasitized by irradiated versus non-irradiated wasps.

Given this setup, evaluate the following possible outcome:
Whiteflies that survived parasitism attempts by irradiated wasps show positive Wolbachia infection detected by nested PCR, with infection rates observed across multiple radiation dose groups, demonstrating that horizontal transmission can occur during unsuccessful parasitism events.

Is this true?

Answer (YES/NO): YES